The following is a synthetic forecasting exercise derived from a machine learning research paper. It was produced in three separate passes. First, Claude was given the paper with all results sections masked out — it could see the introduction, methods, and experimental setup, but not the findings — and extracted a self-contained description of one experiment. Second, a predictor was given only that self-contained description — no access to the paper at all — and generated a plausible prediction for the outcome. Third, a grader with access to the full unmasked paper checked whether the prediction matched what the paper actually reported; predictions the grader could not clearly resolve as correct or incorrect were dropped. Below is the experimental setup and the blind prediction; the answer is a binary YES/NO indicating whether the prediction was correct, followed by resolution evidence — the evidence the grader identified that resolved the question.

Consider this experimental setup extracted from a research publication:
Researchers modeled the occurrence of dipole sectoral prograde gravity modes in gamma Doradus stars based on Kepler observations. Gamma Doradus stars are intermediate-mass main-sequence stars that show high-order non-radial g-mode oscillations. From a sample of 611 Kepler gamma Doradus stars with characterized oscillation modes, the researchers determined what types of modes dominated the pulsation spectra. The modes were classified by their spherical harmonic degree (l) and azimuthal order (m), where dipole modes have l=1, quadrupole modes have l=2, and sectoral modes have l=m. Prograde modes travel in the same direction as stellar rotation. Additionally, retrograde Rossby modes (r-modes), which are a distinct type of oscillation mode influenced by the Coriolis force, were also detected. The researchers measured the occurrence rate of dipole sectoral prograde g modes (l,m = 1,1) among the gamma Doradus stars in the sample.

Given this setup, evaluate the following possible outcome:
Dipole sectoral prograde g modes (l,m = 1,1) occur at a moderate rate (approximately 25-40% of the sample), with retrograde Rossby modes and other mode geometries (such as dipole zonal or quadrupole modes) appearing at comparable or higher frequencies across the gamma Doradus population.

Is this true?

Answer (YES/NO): NO